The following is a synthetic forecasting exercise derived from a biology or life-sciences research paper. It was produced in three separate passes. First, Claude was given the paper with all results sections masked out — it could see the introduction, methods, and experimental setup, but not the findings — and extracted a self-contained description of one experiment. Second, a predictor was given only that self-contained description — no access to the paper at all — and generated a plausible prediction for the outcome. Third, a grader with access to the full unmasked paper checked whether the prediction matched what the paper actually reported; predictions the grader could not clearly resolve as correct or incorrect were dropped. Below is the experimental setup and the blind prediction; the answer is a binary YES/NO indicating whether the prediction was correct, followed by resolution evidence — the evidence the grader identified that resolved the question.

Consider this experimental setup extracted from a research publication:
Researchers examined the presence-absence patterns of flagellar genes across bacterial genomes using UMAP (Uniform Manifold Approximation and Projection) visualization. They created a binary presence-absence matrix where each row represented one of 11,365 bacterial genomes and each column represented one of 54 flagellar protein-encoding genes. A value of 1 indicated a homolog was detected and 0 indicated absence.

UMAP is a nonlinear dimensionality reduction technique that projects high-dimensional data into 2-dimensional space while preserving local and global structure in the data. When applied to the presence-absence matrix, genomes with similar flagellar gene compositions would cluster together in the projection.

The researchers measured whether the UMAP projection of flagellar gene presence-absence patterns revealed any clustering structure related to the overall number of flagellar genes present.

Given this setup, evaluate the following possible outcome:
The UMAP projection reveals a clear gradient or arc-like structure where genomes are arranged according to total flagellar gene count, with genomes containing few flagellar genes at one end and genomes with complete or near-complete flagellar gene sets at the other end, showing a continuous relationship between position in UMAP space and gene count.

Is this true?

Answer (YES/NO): NO